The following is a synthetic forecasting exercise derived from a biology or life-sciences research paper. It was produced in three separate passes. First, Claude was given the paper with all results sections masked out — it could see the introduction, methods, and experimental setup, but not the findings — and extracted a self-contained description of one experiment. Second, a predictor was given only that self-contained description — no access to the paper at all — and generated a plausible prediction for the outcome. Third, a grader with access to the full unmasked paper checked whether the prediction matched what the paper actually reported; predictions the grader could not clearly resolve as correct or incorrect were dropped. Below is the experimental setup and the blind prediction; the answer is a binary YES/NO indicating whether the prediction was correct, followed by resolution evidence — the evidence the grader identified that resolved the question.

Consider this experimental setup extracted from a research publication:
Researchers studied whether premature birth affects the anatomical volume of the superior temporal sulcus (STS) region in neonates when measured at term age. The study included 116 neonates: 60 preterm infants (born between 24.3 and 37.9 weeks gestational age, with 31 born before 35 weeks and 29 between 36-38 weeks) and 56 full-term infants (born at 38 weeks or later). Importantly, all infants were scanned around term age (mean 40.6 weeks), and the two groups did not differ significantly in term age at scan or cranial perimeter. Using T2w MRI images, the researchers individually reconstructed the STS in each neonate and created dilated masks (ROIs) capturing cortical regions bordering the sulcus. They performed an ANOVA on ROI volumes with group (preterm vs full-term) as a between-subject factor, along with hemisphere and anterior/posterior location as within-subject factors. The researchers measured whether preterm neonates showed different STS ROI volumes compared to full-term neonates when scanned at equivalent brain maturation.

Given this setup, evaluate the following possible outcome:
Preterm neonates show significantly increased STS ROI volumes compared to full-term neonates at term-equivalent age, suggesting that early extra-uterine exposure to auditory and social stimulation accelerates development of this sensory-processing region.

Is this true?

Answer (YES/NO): NO